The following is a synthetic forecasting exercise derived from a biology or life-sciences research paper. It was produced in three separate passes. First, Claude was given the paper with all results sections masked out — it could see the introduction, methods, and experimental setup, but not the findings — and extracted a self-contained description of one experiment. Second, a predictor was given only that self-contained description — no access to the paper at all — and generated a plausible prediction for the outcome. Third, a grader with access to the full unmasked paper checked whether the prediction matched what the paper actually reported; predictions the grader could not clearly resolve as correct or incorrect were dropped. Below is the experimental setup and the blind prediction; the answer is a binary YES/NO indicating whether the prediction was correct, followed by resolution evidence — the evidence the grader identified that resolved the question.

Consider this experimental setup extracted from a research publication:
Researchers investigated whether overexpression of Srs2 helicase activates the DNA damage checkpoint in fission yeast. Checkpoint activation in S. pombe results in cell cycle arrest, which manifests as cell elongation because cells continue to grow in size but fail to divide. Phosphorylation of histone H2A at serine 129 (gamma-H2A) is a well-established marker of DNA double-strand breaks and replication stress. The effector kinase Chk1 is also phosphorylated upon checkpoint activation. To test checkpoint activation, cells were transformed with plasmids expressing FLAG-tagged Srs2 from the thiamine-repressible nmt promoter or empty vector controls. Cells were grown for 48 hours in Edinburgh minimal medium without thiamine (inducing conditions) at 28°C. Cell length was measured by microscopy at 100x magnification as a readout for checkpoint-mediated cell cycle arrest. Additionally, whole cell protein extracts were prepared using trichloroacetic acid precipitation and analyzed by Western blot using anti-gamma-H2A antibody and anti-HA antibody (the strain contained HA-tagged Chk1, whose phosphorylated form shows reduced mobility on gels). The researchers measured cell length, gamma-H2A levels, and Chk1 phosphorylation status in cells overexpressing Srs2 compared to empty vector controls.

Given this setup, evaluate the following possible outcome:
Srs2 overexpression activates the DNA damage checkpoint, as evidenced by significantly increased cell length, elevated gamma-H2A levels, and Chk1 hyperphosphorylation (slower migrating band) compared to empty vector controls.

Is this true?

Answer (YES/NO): YES